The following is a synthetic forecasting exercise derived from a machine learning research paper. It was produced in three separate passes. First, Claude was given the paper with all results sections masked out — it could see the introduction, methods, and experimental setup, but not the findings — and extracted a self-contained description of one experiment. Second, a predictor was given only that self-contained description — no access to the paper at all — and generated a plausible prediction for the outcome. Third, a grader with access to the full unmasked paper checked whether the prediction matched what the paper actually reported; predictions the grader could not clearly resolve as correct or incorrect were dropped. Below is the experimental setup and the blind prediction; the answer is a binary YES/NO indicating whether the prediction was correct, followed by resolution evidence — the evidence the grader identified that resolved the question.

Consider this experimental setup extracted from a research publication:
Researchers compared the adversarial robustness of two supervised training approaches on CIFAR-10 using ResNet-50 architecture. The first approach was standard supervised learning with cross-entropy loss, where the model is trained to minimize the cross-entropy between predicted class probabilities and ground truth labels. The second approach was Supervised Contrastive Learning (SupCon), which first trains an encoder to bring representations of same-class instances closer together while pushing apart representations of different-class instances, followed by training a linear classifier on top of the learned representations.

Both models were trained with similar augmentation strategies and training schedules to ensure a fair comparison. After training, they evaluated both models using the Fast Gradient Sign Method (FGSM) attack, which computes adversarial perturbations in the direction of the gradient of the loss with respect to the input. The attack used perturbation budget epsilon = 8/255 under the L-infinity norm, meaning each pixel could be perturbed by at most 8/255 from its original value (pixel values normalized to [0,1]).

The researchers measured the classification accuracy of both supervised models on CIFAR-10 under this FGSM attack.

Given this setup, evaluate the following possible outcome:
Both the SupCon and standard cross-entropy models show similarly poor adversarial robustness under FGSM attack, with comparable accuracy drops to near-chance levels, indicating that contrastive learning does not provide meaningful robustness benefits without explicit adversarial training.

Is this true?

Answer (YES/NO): NO